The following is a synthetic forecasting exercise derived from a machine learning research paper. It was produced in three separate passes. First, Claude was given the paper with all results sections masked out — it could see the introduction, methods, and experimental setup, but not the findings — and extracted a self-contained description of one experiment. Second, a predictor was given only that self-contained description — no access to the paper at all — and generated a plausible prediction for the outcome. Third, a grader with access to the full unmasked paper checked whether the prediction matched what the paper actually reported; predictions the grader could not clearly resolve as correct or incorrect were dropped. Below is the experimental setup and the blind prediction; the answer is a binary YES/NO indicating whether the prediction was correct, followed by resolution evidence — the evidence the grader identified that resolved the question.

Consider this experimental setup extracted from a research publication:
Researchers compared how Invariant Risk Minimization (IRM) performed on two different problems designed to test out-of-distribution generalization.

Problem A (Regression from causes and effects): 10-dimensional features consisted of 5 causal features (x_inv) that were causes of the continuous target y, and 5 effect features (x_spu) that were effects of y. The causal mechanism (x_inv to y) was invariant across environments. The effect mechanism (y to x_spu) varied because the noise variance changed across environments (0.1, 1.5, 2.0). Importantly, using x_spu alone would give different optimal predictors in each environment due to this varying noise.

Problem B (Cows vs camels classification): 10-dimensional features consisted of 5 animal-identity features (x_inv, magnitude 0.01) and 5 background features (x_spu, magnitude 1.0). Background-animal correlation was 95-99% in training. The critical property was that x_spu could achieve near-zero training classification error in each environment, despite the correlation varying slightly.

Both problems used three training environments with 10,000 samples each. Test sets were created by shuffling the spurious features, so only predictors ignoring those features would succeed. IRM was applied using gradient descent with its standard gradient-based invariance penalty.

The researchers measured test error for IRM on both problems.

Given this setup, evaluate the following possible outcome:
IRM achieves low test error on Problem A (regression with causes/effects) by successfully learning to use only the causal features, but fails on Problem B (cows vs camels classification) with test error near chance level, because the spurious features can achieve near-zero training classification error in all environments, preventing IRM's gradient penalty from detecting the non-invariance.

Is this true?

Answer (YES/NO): YES